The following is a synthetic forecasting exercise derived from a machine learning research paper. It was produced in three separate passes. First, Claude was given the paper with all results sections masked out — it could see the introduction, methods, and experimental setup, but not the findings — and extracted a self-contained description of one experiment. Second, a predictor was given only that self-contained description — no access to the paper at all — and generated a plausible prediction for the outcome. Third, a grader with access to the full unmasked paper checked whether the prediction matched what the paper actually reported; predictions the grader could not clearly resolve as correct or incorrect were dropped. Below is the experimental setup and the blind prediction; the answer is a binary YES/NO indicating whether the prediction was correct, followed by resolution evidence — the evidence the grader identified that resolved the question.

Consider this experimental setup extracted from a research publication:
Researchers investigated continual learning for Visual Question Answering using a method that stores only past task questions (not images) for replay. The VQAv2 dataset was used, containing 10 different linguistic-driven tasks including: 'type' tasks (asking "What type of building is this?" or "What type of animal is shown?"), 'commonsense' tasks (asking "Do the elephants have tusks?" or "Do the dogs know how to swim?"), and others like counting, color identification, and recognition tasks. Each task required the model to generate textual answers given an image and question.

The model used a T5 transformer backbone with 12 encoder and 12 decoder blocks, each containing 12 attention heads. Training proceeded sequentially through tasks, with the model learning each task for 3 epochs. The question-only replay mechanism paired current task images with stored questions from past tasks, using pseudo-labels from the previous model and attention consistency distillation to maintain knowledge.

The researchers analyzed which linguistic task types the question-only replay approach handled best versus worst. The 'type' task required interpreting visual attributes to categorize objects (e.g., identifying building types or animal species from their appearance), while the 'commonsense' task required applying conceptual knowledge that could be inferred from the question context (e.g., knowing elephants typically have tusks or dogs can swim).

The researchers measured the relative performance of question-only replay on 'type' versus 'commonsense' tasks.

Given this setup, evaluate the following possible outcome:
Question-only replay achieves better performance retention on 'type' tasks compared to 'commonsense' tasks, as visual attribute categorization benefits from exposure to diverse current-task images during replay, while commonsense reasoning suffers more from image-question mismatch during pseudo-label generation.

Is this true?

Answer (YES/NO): NO